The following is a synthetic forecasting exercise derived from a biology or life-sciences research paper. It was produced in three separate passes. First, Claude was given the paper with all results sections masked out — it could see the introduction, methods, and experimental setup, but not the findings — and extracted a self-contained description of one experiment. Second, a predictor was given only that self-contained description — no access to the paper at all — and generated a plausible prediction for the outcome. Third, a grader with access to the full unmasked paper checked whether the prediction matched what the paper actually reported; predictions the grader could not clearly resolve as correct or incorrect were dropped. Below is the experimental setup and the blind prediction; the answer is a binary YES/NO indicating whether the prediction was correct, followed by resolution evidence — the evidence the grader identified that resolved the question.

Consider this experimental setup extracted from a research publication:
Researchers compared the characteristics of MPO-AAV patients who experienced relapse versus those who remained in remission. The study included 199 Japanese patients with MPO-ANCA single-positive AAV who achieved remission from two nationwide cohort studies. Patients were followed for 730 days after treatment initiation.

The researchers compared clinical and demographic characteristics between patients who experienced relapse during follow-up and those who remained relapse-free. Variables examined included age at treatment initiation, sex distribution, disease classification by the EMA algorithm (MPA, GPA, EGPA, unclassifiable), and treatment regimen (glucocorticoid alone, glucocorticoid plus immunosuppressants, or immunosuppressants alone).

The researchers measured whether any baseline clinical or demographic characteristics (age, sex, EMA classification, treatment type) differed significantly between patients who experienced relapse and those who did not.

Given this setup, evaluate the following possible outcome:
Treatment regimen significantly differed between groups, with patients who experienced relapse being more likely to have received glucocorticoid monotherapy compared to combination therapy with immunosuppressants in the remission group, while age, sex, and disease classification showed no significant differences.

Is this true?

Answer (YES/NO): NO